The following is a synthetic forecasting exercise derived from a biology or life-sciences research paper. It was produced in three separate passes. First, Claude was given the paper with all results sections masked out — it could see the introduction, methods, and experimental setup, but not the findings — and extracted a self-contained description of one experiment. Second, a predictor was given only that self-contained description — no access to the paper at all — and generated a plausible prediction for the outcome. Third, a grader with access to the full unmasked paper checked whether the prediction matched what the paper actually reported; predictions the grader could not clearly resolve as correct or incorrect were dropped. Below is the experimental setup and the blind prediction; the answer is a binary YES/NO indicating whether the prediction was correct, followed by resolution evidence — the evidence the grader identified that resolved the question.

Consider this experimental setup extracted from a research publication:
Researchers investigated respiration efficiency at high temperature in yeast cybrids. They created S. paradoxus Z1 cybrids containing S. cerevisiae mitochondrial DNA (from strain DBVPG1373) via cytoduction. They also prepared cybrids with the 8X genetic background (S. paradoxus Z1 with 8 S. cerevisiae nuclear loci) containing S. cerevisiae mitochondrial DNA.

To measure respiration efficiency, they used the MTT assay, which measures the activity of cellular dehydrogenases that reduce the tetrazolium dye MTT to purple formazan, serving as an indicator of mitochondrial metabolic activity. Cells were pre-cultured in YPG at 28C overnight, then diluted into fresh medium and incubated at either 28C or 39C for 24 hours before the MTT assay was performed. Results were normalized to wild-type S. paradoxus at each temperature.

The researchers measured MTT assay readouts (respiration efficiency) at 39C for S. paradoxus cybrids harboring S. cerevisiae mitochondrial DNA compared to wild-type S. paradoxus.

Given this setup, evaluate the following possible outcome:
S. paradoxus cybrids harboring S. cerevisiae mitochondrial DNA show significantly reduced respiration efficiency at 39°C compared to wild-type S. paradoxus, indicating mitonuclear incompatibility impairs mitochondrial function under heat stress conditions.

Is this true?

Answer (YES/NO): NO